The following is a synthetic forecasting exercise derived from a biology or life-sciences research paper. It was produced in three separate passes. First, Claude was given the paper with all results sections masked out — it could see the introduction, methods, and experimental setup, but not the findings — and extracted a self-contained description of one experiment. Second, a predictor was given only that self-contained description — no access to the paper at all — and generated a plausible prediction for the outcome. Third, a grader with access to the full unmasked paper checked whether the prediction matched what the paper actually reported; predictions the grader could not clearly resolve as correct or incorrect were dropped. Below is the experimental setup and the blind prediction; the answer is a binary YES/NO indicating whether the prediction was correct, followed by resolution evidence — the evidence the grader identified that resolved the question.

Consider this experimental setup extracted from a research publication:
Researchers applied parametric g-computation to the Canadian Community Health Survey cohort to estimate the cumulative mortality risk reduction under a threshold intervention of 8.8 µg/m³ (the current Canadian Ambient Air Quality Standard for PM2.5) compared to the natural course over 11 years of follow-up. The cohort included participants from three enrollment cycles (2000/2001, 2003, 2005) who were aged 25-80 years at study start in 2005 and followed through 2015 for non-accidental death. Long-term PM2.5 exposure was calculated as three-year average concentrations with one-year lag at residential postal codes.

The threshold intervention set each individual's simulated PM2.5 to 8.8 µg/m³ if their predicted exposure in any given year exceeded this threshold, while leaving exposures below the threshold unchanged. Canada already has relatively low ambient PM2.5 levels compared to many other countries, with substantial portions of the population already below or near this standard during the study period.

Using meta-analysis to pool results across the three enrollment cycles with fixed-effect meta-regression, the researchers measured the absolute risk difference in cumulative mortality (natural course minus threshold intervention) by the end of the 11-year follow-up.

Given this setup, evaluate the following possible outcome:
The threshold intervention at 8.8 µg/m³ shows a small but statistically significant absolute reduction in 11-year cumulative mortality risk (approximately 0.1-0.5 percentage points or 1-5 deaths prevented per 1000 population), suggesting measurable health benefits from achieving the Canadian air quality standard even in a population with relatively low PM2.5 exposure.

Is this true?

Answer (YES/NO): NO